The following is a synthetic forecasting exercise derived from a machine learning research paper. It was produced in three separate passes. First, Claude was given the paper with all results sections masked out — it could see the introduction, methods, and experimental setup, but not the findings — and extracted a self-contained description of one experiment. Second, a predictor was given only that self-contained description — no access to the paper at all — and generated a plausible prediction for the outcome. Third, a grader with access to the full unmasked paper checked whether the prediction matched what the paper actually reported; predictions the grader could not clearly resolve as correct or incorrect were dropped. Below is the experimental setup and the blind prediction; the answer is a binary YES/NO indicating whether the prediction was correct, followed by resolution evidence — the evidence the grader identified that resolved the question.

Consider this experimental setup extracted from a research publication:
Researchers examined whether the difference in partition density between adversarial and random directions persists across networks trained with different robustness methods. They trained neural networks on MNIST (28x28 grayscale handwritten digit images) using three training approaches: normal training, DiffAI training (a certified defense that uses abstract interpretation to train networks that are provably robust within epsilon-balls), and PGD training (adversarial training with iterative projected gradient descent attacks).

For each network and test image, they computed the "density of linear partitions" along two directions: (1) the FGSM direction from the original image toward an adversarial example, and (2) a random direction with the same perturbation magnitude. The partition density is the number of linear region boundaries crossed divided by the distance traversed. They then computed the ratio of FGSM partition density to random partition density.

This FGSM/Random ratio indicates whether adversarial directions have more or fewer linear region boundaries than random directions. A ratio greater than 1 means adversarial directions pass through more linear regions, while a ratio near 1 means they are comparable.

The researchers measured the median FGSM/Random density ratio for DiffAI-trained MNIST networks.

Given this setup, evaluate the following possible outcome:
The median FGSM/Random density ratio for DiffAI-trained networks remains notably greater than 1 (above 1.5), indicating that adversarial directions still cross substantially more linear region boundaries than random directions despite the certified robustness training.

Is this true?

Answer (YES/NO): NO